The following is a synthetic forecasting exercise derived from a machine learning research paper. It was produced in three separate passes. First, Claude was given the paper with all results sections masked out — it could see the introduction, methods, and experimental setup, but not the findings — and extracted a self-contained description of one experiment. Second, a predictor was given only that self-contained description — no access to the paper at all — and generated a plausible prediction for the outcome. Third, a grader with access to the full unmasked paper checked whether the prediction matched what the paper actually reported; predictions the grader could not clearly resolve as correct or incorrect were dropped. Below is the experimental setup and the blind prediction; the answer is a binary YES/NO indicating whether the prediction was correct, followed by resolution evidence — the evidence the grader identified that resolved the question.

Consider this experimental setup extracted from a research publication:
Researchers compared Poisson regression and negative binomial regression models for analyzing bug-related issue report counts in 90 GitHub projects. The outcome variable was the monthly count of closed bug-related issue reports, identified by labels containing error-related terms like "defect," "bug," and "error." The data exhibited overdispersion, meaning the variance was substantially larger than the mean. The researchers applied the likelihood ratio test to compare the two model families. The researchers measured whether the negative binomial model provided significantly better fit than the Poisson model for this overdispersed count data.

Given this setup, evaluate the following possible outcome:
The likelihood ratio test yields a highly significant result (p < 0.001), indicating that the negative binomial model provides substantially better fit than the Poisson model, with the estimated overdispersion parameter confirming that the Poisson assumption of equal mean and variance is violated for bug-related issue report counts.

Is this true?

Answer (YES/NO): NO